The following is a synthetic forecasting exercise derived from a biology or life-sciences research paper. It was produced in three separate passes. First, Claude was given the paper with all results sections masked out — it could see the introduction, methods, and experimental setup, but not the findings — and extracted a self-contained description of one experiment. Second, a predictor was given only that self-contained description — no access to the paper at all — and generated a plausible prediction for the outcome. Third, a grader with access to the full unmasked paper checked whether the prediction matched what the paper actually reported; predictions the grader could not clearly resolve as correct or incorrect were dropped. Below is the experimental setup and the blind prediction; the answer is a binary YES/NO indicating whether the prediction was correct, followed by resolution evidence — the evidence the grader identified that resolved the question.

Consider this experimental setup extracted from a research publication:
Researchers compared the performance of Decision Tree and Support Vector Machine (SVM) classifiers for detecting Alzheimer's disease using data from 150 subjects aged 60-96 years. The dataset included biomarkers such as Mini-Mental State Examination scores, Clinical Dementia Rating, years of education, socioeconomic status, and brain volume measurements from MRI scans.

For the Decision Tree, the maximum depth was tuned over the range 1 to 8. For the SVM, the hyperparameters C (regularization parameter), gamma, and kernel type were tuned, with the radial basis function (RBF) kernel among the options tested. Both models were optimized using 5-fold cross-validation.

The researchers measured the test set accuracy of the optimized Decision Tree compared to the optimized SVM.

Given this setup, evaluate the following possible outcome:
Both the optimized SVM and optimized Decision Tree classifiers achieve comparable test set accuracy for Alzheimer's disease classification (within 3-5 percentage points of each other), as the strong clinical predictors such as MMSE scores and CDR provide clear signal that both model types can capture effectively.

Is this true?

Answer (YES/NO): YES